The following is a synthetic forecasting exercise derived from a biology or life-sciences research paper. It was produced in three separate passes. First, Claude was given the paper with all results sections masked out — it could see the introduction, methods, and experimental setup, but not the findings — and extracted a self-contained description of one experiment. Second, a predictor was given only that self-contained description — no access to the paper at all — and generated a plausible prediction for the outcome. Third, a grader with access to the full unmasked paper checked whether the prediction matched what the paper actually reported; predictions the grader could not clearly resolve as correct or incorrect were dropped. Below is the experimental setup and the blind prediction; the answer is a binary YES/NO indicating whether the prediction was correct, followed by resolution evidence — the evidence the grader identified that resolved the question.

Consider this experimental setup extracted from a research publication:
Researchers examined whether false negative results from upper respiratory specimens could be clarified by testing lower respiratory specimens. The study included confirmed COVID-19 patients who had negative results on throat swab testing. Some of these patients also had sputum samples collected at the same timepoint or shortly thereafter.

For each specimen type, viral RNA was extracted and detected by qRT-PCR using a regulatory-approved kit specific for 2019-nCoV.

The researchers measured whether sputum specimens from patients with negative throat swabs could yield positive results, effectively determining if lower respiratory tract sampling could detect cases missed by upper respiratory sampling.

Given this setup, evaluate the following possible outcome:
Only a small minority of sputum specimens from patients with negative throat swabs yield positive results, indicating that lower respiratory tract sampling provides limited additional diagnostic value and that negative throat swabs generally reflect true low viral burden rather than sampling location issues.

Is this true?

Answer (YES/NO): NO